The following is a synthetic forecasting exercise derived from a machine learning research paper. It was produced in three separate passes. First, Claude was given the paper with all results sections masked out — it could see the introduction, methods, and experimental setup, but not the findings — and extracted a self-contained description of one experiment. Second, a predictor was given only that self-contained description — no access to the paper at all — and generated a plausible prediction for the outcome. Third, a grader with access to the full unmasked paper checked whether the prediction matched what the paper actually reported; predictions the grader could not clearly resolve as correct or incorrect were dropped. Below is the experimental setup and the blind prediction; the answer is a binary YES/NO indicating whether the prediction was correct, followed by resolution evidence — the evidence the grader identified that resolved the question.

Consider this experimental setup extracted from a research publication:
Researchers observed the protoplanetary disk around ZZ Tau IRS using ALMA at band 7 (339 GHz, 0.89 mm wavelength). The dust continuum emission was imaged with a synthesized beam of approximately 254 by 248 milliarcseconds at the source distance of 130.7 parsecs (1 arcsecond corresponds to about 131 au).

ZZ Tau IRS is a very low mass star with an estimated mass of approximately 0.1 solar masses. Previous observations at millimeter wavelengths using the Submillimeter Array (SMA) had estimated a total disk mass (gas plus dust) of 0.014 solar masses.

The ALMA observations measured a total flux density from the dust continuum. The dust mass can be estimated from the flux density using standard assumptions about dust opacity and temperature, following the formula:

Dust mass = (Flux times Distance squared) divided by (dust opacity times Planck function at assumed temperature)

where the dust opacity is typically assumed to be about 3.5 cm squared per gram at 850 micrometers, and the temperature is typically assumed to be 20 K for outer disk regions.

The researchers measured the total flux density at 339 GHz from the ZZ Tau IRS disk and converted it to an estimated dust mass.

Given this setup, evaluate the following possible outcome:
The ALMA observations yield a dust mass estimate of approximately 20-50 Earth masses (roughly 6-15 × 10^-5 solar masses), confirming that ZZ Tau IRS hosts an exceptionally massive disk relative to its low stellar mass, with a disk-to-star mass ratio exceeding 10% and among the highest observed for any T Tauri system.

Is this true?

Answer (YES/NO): NO